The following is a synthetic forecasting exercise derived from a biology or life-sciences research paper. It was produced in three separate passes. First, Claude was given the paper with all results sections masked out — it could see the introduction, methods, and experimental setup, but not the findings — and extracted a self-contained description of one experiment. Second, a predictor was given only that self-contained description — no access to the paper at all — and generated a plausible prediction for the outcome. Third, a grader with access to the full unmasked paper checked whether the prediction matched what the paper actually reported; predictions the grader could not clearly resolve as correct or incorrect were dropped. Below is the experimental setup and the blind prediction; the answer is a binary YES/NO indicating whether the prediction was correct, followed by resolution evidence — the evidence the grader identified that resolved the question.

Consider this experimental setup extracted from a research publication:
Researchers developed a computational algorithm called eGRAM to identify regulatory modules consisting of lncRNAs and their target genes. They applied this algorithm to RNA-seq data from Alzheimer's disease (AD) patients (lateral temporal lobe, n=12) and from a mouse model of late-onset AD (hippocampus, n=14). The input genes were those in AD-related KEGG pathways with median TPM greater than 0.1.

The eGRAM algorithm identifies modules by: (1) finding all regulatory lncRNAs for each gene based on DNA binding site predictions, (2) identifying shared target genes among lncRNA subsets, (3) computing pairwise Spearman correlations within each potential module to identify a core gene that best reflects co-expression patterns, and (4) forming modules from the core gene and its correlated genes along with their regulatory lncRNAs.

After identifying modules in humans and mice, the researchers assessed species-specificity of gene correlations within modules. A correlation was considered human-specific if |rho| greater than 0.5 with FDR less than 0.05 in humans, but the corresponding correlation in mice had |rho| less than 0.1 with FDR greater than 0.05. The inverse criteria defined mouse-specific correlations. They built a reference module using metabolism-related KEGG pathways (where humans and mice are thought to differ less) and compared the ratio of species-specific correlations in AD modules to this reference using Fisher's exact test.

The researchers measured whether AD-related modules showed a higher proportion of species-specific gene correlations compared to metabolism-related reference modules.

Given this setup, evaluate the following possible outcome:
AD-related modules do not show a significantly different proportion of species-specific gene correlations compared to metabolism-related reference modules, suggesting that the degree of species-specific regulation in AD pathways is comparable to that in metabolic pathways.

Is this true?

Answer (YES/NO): NO